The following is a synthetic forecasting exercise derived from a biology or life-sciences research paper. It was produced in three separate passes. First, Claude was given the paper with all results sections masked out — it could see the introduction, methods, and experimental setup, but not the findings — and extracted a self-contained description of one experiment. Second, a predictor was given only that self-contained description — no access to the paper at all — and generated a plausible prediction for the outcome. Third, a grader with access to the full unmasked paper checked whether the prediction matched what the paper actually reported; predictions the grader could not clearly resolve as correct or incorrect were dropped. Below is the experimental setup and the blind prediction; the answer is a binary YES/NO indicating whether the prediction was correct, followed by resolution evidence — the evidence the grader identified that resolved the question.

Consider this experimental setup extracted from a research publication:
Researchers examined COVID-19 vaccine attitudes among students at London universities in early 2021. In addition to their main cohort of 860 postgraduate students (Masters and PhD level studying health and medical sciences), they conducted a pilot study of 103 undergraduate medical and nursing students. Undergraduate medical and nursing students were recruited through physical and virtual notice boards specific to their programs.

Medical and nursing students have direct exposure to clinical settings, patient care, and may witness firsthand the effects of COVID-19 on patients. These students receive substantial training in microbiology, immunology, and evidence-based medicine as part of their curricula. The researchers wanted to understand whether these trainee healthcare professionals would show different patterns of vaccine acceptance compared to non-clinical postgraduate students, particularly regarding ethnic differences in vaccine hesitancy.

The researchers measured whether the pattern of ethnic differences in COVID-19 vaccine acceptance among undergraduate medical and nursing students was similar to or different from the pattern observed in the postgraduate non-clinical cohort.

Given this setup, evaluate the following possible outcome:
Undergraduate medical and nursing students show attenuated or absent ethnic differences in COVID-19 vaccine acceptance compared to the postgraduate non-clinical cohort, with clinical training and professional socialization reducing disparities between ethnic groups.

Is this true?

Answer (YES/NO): NO